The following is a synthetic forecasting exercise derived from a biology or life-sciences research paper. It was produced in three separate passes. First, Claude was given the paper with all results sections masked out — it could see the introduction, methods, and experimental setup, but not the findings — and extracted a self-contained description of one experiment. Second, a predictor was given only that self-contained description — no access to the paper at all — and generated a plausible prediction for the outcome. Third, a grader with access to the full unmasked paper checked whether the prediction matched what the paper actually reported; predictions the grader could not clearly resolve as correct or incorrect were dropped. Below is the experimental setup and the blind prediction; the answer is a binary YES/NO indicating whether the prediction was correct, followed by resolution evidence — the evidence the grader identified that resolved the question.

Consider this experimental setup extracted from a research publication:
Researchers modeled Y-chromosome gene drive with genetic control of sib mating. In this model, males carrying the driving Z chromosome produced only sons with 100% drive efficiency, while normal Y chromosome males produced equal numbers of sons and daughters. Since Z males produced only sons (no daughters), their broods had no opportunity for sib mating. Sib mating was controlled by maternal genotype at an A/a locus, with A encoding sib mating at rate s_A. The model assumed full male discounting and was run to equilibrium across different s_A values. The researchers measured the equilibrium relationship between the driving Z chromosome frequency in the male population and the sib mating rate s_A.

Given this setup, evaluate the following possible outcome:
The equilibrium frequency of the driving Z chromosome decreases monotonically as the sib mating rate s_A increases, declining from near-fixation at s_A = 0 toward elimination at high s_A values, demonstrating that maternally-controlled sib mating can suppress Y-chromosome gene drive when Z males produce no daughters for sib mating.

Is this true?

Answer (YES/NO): YES